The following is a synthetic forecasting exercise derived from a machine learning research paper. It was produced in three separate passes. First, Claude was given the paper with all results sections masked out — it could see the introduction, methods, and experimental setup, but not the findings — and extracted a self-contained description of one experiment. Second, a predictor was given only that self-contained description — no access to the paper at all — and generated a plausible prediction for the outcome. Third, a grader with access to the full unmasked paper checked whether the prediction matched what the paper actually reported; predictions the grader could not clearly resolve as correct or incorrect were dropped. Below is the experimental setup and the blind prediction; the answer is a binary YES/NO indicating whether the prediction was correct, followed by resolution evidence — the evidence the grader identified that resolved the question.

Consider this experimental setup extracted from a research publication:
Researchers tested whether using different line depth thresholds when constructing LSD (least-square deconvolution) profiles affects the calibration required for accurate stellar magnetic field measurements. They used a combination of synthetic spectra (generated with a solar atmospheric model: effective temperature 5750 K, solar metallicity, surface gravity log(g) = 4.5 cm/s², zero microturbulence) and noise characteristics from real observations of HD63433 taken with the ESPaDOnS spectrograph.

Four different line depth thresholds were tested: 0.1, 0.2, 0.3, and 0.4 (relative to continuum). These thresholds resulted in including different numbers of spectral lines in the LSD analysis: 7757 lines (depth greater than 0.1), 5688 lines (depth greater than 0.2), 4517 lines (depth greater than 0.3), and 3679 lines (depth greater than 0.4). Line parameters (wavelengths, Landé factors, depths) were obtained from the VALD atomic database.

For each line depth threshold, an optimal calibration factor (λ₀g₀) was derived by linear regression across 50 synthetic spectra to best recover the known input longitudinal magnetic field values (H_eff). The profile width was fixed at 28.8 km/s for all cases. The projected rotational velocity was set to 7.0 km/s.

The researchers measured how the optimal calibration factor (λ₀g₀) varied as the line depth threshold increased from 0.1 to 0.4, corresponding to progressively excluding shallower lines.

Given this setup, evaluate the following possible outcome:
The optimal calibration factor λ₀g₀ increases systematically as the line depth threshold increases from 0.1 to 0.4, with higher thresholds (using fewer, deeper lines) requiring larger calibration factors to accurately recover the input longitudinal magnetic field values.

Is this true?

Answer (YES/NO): YES